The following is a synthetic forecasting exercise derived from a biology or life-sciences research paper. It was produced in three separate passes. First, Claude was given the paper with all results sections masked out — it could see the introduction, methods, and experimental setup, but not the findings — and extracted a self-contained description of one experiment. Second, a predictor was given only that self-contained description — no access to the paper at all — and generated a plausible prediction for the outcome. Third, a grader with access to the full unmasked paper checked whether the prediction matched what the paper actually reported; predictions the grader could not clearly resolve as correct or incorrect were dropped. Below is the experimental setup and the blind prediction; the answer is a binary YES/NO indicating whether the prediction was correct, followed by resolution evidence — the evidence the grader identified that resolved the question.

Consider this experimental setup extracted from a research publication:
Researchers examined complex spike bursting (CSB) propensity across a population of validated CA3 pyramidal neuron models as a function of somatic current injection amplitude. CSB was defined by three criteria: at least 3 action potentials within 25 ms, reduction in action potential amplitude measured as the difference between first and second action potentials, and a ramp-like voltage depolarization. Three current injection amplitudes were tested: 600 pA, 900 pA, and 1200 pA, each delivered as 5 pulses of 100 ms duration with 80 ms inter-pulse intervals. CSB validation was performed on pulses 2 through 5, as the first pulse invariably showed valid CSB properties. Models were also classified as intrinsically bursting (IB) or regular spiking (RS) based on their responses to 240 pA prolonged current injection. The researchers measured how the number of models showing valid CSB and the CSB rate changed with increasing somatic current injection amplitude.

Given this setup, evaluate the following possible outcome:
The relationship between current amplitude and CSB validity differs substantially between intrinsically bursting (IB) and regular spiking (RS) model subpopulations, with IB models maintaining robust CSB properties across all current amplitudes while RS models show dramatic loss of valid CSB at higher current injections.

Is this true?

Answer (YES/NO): NO